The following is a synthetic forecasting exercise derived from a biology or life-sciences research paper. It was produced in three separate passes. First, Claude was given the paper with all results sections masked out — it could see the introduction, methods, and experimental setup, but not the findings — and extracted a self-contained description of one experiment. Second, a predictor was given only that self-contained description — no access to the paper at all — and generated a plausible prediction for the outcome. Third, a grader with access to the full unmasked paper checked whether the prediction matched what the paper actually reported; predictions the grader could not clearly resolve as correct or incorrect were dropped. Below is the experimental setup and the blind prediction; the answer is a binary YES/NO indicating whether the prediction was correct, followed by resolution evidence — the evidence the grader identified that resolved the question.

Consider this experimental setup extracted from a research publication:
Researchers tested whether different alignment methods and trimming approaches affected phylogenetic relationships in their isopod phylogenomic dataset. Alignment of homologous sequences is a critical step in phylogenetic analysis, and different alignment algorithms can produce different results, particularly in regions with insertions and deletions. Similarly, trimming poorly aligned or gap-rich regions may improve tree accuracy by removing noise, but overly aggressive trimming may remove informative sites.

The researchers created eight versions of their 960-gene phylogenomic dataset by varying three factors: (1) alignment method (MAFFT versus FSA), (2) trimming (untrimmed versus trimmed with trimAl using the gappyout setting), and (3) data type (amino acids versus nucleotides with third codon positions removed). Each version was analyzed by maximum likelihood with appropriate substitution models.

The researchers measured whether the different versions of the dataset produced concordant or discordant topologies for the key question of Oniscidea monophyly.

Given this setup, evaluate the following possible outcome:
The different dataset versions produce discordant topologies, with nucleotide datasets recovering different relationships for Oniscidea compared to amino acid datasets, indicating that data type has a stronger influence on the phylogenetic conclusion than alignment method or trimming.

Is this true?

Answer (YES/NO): NO